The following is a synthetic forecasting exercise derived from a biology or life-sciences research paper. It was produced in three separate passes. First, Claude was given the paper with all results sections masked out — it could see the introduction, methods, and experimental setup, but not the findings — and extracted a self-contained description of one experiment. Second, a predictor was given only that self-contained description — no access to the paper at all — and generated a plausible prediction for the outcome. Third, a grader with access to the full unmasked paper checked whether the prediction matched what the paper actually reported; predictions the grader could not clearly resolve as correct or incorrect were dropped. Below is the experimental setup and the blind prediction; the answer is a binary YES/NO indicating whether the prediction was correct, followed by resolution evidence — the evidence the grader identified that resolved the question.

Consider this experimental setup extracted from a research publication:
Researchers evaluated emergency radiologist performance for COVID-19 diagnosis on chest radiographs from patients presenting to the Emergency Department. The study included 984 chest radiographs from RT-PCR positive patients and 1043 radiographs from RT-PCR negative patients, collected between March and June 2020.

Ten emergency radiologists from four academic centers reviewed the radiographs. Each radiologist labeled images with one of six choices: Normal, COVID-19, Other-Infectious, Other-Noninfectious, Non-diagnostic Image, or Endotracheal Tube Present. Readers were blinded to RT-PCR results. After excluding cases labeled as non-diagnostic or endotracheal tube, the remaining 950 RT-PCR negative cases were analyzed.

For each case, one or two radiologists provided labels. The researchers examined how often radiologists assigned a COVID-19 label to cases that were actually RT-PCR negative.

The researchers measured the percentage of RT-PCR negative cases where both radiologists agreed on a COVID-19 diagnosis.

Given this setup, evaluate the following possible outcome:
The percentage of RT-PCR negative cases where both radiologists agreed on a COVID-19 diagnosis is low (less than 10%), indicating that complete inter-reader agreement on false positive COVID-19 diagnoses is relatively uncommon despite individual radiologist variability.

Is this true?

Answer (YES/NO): YES